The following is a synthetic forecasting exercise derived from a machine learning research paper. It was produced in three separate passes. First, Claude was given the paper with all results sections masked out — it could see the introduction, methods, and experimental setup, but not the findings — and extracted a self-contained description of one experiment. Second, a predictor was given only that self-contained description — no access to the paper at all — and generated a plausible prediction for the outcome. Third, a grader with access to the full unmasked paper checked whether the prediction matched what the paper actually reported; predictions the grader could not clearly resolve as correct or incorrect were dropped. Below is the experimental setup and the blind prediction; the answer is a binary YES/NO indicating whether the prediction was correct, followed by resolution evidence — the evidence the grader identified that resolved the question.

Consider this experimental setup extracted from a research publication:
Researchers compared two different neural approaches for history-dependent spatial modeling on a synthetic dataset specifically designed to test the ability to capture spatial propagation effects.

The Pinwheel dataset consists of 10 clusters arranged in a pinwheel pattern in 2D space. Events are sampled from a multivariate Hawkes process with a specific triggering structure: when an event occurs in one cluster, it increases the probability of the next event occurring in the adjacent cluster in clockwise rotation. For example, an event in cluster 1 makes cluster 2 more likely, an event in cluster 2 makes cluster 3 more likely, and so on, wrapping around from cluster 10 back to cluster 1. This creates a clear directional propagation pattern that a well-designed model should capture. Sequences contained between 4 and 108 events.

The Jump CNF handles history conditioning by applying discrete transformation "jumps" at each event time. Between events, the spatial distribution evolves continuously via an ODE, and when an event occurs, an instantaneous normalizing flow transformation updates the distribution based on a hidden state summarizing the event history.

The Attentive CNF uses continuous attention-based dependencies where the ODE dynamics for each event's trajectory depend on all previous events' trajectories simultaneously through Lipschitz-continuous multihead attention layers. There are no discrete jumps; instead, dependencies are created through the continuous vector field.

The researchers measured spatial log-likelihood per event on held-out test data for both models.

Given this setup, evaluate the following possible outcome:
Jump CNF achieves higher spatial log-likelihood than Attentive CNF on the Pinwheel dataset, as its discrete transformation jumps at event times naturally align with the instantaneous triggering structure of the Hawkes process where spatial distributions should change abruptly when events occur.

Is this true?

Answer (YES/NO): YES